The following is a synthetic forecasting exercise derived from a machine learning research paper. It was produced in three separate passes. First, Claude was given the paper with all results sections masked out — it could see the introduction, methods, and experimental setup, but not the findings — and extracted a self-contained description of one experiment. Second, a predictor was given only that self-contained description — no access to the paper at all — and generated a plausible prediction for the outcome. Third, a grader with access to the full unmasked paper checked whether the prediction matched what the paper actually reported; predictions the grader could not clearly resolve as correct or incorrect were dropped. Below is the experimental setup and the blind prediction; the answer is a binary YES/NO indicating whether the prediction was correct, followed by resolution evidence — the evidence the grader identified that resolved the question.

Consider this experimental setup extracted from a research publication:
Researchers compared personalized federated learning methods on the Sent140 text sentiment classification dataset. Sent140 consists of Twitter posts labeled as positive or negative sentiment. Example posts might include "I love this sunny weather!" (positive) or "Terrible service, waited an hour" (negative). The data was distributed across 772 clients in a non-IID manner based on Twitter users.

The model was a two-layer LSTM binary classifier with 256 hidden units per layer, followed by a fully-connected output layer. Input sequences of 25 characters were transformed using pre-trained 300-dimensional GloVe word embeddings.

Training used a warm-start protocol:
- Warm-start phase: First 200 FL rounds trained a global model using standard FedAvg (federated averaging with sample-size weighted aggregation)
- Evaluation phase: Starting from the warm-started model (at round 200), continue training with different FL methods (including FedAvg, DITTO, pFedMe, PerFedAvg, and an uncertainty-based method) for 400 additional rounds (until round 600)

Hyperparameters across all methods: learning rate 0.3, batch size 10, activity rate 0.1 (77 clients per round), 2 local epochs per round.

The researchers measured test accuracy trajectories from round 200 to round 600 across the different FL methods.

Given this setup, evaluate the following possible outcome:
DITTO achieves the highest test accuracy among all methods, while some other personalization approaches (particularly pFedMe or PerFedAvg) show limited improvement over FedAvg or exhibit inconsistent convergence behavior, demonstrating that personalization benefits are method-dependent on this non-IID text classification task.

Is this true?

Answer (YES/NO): NO